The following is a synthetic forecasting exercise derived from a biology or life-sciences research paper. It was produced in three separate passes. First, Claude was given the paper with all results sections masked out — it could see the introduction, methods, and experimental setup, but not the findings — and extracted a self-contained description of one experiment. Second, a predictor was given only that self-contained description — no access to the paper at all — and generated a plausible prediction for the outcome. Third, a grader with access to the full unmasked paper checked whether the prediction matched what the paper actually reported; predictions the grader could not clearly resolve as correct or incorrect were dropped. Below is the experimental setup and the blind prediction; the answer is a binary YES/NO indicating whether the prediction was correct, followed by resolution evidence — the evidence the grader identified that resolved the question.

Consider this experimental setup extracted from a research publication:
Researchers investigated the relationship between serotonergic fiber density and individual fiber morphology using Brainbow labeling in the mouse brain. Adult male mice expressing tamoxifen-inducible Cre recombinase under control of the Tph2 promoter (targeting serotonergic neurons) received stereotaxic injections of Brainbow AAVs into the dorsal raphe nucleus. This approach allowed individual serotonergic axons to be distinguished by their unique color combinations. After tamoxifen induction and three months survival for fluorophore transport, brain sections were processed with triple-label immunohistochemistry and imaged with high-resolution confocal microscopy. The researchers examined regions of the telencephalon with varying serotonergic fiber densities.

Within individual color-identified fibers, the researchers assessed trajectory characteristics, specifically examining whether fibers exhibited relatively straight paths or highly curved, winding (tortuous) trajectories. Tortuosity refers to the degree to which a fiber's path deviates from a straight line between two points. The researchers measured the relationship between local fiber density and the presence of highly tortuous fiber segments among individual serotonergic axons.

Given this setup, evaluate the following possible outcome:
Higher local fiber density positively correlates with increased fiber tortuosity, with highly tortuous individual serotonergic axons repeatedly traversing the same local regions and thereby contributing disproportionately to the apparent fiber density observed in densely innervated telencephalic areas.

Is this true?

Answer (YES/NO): YES